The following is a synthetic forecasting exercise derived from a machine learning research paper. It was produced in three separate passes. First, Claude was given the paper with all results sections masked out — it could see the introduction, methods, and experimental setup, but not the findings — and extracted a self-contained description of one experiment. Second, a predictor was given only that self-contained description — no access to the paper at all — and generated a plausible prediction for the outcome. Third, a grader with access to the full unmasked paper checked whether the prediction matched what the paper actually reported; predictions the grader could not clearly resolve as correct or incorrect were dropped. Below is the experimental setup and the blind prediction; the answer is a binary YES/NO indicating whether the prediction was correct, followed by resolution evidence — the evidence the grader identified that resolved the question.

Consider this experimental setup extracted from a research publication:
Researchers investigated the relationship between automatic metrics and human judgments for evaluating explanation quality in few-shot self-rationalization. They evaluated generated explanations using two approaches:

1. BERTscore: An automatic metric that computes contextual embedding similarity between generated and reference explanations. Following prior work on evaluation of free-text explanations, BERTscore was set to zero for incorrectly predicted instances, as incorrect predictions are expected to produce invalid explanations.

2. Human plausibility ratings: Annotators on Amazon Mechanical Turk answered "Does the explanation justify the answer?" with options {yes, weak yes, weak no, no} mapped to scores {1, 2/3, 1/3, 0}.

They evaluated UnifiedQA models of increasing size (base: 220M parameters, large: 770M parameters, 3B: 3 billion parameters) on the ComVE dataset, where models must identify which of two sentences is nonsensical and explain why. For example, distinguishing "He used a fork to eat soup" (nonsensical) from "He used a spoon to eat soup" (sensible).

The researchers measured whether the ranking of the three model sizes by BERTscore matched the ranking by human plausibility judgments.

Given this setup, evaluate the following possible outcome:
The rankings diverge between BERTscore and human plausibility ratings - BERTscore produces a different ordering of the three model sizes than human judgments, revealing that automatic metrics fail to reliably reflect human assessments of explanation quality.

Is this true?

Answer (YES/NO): NO